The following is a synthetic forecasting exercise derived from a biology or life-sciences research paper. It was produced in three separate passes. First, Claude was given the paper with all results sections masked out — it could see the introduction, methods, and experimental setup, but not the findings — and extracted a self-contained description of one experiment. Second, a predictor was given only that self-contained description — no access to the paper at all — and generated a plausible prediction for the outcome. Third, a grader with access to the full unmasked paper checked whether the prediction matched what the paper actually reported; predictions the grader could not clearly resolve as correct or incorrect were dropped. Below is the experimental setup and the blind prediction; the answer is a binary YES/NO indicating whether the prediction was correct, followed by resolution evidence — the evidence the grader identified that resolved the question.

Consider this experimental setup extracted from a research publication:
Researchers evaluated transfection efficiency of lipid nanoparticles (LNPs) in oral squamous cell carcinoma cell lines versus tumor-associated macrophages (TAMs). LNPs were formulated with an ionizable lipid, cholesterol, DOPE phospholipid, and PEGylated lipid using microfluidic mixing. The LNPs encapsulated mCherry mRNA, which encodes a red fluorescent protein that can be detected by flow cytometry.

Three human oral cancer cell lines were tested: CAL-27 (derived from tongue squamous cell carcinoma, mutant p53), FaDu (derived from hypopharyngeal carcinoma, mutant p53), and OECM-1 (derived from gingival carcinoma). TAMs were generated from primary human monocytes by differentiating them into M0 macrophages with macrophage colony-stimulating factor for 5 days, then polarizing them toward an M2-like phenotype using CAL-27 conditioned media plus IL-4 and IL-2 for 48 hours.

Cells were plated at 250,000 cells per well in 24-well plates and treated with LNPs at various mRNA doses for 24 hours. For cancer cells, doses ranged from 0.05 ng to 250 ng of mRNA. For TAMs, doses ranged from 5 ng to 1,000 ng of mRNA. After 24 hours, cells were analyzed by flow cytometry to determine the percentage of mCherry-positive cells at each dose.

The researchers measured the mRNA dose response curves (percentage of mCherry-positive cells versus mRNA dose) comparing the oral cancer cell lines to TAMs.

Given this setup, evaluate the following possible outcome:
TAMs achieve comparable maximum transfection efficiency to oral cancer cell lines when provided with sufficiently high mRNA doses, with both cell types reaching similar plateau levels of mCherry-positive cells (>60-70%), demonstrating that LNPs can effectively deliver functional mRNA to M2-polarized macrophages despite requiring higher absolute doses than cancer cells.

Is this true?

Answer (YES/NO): YES